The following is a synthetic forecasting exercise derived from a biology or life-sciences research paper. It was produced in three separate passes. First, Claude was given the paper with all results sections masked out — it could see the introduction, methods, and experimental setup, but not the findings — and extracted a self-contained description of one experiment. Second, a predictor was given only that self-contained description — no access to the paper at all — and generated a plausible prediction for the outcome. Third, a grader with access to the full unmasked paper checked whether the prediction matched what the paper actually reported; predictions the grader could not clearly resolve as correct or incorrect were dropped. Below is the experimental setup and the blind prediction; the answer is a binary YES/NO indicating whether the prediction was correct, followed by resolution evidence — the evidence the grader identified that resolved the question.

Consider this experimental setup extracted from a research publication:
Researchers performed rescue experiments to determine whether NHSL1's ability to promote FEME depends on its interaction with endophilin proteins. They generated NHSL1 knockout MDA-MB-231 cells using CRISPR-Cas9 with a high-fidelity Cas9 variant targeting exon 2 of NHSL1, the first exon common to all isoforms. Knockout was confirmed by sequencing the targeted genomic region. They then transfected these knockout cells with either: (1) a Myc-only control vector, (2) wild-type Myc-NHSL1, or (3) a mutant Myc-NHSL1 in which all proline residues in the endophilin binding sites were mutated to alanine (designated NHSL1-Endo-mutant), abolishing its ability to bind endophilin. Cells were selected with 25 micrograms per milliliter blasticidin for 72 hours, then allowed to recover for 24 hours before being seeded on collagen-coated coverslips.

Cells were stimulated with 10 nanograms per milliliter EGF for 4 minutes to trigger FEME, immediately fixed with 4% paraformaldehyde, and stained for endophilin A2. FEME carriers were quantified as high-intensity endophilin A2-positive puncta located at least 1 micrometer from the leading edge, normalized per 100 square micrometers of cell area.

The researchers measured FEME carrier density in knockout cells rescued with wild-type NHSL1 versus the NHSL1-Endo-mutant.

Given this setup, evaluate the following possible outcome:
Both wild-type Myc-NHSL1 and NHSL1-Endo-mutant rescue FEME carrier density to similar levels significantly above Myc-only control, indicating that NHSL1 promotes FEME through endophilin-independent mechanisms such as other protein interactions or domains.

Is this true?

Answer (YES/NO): NO